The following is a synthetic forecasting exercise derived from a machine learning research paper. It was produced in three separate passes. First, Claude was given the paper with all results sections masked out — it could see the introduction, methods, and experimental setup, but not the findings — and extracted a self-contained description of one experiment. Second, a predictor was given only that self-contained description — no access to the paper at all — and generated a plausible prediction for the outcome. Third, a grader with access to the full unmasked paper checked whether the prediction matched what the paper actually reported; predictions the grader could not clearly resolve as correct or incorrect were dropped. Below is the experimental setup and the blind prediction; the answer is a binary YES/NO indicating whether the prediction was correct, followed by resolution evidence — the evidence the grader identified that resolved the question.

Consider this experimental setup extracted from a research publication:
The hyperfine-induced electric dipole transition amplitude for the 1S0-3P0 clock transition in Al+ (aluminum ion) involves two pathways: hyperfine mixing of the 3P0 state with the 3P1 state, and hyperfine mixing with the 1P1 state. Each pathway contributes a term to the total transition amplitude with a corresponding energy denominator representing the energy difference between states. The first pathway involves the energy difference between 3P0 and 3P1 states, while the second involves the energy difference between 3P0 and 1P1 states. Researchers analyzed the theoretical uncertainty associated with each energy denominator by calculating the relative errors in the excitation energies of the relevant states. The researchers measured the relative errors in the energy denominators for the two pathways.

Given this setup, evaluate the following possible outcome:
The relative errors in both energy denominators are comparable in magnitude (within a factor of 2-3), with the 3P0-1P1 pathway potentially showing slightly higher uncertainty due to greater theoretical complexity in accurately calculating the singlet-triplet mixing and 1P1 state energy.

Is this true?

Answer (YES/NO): NO